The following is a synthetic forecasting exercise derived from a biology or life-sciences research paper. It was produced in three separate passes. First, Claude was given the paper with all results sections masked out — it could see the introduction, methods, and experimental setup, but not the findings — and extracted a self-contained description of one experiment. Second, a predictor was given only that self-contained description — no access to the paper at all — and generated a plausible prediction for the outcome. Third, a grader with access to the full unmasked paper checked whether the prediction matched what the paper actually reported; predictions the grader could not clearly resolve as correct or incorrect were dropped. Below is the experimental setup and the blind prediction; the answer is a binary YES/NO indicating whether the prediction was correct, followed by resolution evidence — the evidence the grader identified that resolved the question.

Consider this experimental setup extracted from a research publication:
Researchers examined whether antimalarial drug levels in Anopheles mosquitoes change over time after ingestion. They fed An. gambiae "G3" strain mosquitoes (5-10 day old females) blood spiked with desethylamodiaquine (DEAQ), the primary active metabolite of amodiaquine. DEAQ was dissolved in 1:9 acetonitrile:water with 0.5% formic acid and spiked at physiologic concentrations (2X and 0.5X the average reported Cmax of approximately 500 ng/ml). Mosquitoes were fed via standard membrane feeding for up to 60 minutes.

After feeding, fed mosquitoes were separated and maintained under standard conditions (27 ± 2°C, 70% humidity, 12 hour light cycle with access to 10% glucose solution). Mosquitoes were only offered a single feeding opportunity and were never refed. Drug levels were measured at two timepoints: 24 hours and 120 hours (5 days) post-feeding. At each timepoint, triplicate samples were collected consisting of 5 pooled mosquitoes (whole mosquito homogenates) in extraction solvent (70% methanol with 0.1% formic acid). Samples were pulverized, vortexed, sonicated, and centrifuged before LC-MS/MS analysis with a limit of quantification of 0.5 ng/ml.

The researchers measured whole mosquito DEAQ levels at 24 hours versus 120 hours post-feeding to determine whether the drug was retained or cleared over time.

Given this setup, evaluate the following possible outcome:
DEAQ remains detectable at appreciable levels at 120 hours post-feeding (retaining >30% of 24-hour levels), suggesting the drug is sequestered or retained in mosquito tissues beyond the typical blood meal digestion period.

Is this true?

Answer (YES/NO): YES